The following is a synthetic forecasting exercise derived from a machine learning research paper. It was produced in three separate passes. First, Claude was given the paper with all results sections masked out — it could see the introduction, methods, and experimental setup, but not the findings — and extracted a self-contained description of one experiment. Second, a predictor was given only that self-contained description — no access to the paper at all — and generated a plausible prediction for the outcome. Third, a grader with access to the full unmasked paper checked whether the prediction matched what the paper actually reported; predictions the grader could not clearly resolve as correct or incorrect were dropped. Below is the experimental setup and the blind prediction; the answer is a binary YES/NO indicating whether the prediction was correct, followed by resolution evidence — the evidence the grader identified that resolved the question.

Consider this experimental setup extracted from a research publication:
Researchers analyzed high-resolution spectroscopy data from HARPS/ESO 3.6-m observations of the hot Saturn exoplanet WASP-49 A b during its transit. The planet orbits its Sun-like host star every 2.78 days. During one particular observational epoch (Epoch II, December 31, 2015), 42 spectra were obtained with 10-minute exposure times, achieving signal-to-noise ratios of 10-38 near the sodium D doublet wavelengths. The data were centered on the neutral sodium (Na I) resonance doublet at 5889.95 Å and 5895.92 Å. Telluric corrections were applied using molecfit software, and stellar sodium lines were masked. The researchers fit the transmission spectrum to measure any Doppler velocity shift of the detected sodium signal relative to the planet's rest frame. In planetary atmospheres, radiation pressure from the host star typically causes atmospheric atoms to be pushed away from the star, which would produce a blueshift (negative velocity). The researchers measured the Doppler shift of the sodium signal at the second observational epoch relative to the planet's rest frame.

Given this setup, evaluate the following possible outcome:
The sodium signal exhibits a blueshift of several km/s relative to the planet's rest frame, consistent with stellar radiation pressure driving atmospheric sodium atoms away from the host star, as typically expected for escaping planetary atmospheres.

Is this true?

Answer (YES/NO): NO